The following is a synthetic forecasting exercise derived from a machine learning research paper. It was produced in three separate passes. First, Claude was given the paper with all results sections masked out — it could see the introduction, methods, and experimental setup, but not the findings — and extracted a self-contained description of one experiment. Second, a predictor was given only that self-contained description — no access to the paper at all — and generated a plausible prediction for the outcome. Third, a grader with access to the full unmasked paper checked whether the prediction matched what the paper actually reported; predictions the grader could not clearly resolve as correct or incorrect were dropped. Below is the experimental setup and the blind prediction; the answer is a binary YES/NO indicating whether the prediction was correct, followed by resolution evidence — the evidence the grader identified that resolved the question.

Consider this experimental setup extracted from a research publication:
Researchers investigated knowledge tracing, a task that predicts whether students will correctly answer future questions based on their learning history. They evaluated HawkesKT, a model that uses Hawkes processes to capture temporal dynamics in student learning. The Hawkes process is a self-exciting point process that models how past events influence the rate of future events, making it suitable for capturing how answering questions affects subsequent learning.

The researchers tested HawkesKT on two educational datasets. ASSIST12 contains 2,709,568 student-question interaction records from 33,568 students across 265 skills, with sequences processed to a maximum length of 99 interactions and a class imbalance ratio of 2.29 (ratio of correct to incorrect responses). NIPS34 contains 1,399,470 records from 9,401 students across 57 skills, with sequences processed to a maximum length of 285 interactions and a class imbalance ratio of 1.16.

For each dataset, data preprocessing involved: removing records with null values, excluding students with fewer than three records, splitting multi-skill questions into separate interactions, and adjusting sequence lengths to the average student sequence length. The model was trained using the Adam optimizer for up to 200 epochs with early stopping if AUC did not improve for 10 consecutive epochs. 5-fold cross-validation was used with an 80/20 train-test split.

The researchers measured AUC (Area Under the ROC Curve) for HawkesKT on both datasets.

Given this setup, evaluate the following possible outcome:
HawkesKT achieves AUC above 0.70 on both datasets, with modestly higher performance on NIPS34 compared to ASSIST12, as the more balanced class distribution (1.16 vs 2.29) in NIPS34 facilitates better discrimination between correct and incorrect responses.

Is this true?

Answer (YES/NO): NO